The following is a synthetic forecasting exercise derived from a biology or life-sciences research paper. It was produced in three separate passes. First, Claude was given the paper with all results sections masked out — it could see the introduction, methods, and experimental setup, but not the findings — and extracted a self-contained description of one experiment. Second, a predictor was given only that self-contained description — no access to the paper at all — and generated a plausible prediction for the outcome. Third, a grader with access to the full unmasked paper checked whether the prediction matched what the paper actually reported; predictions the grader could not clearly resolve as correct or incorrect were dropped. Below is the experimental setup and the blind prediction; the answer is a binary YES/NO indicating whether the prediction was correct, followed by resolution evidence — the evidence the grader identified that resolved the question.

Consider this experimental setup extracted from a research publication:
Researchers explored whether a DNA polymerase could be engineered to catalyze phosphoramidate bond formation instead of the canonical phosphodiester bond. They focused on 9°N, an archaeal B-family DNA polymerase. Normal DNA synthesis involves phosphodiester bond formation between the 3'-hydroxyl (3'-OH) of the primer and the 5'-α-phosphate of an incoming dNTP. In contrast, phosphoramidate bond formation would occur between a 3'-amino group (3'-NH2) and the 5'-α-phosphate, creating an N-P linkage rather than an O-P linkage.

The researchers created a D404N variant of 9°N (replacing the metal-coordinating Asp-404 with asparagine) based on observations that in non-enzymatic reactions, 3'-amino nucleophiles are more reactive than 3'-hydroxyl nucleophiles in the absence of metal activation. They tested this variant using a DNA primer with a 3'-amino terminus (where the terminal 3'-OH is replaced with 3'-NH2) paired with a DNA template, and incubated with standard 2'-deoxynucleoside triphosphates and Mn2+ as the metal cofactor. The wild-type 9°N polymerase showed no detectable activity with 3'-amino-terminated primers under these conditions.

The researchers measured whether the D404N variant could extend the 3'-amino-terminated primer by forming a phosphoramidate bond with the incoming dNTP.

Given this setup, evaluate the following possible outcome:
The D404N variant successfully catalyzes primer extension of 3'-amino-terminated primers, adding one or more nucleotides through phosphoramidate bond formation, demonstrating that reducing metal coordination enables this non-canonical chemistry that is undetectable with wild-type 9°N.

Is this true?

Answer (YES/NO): YES